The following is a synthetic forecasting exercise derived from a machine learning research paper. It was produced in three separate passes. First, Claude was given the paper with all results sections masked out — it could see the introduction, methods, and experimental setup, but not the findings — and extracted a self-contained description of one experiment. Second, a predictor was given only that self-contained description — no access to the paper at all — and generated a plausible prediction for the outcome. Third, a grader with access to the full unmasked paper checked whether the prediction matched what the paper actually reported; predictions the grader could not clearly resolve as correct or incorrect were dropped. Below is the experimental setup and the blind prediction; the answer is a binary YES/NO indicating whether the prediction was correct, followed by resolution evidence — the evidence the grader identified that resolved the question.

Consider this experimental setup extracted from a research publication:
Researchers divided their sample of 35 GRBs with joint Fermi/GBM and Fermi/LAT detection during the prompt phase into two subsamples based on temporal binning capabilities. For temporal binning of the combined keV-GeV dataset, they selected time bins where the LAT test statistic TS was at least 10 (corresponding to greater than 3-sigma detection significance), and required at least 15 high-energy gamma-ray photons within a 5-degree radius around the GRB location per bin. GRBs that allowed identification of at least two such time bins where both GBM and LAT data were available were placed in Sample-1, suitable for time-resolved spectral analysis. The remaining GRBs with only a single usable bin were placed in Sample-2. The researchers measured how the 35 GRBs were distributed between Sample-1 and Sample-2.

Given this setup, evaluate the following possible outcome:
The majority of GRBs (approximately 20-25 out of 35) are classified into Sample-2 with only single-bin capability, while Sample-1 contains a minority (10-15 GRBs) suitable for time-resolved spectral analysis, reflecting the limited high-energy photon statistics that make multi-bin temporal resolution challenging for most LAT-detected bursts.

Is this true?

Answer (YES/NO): YES